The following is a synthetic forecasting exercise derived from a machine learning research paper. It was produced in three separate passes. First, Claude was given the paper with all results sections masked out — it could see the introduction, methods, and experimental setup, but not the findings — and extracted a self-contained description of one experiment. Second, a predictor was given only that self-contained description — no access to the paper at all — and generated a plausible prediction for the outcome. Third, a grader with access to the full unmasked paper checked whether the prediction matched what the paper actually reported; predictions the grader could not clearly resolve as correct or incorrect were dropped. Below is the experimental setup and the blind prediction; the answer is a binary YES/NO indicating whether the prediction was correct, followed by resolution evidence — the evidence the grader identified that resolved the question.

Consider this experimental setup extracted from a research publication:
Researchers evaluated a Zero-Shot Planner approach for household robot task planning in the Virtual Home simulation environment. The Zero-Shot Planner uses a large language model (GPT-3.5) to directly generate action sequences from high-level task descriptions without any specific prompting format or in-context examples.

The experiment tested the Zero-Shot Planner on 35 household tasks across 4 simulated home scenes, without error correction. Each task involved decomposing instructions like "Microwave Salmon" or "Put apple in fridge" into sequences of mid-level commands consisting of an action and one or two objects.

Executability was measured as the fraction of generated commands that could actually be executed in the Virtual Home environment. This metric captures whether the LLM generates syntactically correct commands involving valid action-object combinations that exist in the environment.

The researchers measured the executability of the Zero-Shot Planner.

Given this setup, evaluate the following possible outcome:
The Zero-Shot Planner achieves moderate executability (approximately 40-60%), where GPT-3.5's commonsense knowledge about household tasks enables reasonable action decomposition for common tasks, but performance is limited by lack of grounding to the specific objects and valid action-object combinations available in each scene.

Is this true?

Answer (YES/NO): NO